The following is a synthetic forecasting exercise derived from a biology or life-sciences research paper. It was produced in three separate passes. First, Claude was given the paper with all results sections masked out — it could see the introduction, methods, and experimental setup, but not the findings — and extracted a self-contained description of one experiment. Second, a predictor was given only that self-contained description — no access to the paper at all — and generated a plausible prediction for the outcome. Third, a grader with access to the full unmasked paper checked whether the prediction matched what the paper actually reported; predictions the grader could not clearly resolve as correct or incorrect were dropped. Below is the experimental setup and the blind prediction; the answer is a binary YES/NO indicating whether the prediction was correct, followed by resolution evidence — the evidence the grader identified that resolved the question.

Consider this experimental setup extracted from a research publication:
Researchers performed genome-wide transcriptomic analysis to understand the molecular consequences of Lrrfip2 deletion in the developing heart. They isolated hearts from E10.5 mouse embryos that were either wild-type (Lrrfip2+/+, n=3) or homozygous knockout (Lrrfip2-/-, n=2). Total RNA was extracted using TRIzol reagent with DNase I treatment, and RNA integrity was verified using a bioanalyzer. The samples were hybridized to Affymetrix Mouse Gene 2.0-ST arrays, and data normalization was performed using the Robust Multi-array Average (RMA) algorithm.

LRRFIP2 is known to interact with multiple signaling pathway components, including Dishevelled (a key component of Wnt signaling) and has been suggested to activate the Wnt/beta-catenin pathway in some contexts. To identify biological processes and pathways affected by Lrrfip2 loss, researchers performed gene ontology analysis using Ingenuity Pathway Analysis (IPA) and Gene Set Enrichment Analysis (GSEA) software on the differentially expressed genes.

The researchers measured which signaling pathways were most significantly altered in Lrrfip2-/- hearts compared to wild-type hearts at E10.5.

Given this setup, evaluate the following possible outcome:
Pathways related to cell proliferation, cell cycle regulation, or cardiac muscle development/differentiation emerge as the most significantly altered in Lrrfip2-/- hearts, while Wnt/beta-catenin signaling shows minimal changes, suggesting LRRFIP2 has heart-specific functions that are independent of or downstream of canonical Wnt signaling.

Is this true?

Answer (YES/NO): NO